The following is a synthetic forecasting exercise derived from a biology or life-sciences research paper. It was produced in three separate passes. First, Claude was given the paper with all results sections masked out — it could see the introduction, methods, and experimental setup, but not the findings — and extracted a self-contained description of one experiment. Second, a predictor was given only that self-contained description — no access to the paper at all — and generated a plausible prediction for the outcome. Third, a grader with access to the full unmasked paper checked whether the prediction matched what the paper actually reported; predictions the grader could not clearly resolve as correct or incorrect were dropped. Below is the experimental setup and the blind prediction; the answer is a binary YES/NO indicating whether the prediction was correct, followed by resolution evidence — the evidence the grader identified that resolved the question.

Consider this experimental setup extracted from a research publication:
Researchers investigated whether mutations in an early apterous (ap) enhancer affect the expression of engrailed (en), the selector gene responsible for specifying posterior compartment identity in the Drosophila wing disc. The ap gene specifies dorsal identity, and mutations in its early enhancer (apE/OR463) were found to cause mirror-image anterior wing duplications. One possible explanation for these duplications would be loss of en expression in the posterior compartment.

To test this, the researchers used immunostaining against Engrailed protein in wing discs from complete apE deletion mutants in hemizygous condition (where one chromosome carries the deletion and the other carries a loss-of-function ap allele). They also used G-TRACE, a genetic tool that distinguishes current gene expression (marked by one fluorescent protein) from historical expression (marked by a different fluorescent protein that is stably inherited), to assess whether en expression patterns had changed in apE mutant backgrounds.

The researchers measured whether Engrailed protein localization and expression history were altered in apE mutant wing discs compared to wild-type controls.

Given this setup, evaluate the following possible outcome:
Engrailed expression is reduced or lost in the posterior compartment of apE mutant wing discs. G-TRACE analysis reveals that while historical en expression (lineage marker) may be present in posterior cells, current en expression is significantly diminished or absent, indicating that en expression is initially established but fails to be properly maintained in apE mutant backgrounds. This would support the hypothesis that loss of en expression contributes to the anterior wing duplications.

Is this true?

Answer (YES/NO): NO